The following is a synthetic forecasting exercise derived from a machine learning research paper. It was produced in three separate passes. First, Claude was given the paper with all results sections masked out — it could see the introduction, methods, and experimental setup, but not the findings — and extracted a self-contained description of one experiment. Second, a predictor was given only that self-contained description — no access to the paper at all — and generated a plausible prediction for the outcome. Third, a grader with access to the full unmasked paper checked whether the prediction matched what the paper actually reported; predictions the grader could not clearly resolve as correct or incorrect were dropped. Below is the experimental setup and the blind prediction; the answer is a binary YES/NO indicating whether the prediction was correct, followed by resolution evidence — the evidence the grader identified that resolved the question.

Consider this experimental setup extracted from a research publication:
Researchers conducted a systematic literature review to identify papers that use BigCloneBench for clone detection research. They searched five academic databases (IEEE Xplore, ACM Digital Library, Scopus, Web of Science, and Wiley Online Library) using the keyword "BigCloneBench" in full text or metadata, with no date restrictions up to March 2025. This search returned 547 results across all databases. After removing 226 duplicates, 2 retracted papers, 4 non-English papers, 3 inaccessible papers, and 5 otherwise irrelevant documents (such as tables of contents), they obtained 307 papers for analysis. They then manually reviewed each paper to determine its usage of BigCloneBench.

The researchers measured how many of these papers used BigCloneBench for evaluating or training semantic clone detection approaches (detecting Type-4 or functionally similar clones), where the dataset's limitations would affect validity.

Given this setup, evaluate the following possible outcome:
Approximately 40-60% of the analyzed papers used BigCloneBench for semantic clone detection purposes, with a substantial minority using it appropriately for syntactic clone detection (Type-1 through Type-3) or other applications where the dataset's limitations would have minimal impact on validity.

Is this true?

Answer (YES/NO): NO